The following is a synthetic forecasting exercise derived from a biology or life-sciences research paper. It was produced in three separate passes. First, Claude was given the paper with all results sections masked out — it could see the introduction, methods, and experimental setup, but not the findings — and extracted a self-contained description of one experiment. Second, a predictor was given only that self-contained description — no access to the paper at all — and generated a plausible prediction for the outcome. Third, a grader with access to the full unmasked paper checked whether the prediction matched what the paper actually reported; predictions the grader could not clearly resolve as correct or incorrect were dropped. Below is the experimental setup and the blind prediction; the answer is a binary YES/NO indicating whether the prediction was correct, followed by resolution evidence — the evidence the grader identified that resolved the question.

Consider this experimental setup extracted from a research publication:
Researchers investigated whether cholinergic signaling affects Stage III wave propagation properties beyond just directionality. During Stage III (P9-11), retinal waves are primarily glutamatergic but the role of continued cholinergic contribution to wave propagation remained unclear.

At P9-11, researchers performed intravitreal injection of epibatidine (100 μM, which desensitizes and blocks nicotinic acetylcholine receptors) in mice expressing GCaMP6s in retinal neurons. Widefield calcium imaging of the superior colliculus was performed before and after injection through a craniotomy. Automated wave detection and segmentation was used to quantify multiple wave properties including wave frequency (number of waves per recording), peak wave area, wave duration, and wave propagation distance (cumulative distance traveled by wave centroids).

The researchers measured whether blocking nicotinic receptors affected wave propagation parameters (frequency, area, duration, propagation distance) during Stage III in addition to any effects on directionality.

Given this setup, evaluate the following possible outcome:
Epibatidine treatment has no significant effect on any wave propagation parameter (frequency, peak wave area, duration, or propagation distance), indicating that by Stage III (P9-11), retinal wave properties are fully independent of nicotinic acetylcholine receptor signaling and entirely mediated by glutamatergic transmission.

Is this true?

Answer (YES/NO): NO